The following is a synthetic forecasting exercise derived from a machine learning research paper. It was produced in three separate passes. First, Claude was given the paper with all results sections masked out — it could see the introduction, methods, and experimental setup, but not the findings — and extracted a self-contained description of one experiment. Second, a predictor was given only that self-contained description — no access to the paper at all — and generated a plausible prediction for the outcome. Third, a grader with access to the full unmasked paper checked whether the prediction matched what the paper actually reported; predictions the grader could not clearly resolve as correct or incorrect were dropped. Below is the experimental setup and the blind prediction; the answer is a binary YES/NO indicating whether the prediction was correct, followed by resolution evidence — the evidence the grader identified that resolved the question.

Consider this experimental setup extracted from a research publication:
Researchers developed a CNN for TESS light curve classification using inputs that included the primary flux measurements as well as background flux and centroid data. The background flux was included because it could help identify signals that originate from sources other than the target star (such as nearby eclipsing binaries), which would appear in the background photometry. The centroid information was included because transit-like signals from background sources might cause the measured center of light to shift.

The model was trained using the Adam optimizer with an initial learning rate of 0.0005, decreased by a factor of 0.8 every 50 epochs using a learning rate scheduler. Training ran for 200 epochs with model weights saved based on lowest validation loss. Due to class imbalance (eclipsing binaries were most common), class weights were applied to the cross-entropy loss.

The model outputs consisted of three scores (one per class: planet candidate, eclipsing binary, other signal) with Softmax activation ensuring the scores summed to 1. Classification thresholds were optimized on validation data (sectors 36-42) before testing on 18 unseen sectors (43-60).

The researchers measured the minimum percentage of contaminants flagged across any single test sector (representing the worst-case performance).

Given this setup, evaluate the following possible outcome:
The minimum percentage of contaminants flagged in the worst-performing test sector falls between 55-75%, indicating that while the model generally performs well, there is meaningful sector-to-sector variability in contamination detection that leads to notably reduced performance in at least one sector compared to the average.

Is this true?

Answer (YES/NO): NO